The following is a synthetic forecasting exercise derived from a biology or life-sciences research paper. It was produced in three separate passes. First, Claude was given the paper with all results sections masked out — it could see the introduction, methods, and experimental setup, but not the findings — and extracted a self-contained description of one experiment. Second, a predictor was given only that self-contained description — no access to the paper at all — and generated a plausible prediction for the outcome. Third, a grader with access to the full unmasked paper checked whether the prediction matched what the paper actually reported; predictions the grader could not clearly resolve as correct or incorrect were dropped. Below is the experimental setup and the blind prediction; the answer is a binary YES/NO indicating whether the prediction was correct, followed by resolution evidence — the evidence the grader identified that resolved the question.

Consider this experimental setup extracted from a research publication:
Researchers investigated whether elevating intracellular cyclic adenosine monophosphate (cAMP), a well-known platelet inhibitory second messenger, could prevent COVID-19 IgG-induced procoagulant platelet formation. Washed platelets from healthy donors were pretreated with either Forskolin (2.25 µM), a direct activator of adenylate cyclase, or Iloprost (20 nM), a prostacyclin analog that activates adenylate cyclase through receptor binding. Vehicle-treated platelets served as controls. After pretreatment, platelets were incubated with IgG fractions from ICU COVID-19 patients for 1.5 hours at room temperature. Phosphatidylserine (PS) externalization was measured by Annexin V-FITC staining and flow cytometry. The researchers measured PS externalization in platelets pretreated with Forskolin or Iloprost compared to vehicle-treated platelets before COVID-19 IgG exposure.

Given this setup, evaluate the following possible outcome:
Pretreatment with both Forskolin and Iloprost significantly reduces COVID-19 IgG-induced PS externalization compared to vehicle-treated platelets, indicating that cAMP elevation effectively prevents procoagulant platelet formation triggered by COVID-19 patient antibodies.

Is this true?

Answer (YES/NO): YES